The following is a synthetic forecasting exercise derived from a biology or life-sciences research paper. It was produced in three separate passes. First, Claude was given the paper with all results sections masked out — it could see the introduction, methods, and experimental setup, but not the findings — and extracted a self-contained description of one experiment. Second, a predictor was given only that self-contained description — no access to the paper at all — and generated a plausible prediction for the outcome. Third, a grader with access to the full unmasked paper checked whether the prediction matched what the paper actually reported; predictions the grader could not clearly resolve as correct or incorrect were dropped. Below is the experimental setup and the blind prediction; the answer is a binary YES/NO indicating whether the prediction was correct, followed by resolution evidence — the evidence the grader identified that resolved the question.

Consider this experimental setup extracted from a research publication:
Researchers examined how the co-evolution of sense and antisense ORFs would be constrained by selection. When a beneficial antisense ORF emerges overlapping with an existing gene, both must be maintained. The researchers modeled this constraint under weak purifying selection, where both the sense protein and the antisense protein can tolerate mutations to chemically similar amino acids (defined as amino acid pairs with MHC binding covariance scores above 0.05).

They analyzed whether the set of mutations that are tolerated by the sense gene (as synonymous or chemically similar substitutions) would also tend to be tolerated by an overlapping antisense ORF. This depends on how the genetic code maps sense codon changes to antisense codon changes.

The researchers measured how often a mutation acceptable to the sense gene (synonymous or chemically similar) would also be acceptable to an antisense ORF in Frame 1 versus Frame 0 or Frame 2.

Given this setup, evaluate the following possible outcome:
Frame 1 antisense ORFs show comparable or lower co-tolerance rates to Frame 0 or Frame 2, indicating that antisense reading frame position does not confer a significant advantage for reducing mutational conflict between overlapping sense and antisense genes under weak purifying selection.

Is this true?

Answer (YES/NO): NO